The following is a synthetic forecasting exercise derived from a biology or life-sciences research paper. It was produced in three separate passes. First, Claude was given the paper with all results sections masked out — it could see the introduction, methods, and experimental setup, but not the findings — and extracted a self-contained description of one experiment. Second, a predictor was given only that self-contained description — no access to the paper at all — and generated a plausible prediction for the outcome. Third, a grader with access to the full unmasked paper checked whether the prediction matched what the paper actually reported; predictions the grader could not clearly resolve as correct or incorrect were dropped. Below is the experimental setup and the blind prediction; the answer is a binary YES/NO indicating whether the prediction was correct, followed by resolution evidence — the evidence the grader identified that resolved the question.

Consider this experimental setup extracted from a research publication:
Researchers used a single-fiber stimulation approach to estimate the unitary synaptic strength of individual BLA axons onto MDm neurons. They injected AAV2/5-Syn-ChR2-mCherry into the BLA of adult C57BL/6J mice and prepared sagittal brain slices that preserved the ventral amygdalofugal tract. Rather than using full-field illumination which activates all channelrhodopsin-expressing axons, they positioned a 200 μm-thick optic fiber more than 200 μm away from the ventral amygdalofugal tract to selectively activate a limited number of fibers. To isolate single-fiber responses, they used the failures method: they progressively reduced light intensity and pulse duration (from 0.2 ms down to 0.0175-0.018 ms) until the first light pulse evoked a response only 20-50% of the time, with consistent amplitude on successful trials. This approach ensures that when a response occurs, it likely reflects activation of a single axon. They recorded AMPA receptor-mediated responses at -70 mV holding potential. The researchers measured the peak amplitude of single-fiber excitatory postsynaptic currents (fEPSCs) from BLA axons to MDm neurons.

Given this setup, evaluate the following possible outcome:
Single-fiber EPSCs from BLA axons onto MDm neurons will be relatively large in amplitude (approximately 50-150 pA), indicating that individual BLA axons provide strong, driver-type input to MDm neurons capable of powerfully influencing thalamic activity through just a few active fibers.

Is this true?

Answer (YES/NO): NO